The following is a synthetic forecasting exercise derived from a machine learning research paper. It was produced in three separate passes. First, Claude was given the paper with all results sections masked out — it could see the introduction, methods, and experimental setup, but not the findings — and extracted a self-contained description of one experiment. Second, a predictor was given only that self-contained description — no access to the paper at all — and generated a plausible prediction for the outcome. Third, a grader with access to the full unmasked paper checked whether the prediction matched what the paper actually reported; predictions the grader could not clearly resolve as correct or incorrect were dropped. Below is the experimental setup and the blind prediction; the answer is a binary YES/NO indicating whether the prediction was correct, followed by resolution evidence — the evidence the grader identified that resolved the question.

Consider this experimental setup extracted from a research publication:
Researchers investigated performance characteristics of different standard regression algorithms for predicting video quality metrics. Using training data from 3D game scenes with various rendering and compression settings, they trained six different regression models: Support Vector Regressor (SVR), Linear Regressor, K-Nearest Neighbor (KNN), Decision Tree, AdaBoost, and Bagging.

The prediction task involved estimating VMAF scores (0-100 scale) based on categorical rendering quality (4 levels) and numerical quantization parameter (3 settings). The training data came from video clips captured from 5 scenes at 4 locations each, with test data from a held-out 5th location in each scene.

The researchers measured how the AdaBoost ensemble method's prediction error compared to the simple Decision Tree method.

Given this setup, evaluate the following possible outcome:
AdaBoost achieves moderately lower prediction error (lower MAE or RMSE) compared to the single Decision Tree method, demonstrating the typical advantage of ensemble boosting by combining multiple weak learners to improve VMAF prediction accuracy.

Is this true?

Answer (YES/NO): NO